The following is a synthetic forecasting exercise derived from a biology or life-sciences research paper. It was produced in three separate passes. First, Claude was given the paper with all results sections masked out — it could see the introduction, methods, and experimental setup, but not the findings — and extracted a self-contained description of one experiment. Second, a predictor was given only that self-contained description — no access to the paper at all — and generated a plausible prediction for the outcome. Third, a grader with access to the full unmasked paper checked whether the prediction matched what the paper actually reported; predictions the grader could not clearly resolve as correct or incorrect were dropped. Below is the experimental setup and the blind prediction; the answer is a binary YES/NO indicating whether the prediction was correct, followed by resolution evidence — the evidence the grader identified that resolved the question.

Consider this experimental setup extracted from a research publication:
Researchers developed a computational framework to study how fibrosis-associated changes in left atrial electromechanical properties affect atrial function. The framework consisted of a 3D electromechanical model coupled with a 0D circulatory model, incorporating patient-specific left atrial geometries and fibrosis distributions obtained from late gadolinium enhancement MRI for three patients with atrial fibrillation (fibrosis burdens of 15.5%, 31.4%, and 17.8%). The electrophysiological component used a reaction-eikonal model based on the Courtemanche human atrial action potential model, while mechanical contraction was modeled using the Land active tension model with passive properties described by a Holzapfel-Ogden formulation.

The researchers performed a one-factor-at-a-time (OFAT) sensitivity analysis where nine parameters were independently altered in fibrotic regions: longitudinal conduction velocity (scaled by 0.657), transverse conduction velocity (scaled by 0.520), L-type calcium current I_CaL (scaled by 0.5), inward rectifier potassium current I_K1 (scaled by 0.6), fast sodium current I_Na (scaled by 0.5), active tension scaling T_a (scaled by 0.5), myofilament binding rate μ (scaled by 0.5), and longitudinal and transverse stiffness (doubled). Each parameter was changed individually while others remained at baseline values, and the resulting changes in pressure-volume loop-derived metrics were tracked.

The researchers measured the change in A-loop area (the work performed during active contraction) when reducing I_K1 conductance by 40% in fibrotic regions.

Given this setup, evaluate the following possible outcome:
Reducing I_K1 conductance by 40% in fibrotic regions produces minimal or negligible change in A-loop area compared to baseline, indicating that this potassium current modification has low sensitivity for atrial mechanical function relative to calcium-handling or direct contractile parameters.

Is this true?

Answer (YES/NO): NO